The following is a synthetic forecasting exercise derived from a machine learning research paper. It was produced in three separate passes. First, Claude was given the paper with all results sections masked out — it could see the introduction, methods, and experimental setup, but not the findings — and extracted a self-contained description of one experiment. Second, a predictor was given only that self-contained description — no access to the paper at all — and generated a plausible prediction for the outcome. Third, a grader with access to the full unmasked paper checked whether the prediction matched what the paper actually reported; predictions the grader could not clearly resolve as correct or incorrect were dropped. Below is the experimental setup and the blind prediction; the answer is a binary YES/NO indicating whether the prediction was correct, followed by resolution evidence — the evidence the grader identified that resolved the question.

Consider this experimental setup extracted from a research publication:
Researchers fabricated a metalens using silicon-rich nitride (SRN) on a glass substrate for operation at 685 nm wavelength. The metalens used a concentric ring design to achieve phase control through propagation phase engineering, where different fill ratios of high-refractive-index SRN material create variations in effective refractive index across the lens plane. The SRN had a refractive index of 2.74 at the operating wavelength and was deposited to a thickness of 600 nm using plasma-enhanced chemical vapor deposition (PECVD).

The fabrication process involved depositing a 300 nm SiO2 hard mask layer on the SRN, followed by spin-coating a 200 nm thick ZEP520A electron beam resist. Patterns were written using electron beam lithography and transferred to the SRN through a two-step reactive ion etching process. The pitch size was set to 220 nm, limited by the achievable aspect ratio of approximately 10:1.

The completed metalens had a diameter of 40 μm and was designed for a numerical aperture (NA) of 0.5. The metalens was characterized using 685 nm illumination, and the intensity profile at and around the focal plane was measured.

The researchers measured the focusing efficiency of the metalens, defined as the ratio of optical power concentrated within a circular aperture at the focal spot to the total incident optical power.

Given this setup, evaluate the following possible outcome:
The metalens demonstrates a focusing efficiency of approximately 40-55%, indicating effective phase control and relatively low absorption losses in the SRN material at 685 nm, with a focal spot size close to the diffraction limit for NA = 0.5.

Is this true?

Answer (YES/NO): NO